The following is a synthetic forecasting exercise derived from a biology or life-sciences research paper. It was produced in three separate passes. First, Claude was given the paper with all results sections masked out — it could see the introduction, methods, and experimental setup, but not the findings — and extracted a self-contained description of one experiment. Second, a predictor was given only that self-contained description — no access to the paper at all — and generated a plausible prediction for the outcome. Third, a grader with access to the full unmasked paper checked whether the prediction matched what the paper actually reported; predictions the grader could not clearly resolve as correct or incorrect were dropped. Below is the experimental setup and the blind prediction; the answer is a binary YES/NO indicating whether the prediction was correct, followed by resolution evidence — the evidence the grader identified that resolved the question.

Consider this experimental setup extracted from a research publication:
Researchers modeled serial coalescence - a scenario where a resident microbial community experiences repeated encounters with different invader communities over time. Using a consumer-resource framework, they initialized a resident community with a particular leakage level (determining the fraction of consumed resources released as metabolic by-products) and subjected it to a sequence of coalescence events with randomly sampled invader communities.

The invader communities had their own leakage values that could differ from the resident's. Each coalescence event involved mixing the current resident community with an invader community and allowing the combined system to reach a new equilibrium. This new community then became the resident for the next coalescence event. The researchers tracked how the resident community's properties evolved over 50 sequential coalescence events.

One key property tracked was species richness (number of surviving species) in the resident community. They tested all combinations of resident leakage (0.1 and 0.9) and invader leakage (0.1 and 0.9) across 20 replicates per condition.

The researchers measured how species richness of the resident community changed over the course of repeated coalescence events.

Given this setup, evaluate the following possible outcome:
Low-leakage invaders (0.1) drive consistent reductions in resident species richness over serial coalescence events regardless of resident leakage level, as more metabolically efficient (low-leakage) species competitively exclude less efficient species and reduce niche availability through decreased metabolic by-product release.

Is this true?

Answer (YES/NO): NO